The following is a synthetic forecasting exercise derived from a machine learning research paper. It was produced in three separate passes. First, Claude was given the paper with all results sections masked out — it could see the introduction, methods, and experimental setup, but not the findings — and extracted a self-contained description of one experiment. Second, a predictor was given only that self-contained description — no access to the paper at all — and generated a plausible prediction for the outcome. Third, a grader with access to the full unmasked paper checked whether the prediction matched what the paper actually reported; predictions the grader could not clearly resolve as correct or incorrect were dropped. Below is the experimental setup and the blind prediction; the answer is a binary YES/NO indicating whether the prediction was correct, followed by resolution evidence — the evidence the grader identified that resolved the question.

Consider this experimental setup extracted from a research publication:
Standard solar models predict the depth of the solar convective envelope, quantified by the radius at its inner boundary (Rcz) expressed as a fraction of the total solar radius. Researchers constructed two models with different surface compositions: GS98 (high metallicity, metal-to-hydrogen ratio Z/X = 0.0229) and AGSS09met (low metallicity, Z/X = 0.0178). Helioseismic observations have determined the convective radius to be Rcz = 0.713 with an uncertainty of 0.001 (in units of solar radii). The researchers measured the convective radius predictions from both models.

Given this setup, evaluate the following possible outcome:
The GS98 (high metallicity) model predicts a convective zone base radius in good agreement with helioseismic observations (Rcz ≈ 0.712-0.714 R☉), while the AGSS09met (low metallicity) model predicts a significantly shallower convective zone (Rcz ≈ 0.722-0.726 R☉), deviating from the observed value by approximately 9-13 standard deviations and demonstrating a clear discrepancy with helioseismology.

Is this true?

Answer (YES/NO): NO